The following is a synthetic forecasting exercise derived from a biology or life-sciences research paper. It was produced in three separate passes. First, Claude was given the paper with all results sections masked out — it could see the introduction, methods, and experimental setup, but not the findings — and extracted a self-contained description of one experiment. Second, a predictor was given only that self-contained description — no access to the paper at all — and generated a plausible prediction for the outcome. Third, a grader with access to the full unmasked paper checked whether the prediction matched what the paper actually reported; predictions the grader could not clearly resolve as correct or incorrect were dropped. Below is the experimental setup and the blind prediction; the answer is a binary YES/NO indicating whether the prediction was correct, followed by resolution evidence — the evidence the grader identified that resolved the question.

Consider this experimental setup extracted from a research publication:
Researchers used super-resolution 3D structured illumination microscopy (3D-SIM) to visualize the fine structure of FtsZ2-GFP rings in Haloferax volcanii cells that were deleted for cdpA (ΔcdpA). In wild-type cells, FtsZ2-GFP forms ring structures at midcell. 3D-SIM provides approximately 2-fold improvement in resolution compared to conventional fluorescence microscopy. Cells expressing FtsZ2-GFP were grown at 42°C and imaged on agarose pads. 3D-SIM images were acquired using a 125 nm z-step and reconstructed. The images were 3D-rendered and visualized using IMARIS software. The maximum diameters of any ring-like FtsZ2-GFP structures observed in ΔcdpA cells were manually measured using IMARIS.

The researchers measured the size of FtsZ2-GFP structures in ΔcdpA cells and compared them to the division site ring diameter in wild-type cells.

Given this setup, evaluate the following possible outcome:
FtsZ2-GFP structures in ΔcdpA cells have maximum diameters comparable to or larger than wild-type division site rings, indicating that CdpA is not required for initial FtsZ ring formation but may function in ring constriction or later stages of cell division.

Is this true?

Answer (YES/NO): NO